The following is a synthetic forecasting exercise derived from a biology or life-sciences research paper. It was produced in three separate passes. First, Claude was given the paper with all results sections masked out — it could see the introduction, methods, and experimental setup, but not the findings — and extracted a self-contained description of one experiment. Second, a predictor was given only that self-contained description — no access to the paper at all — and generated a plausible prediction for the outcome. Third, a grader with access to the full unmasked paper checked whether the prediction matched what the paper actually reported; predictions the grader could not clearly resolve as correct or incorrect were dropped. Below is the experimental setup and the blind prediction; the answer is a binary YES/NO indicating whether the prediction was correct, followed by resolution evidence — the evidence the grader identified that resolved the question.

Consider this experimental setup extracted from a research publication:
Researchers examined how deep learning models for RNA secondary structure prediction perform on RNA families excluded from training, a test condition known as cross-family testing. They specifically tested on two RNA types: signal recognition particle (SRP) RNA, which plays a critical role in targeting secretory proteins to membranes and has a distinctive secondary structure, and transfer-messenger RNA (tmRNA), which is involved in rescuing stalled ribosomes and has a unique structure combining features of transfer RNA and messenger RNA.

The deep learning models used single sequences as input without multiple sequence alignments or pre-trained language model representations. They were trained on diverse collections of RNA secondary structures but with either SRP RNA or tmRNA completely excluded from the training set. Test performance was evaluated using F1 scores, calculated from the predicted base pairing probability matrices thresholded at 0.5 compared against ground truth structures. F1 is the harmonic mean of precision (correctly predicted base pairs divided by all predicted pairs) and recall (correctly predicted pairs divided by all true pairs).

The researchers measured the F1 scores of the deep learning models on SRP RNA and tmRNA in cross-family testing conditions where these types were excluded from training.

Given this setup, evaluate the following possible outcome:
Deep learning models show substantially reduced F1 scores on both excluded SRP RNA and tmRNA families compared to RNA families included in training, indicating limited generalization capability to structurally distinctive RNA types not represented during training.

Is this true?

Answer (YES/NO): YES